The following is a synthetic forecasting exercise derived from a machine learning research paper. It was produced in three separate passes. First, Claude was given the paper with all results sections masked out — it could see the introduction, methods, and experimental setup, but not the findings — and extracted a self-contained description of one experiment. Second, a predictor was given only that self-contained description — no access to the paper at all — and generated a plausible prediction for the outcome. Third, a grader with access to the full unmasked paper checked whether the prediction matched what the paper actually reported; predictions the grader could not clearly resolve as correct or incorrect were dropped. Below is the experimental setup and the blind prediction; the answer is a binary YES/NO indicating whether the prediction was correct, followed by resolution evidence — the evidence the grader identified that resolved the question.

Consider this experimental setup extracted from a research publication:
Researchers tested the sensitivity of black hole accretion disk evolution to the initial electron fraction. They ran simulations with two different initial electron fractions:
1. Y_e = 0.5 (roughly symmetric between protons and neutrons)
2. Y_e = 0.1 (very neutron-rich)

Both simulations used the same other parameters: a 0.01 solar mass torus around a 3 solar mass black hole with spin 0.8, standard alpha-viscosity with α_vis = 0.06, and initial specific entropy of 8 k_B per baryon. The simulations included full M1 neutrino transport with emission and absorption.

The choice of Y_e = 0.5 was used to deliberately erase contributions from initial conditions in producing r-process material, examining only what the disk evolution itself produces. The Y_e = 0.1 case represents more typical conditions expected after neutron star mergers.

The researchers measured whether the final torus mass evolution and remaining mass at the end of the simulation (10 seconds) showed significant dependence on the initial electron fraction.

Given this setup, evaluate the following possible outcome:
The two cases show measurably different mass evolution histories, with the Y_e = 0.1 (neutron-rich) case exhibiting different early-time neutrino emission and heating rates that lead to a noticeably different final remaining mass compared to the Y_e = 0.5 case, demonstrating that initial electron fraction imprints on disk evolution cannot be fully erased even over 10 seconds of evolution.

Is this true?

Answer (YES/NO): NO